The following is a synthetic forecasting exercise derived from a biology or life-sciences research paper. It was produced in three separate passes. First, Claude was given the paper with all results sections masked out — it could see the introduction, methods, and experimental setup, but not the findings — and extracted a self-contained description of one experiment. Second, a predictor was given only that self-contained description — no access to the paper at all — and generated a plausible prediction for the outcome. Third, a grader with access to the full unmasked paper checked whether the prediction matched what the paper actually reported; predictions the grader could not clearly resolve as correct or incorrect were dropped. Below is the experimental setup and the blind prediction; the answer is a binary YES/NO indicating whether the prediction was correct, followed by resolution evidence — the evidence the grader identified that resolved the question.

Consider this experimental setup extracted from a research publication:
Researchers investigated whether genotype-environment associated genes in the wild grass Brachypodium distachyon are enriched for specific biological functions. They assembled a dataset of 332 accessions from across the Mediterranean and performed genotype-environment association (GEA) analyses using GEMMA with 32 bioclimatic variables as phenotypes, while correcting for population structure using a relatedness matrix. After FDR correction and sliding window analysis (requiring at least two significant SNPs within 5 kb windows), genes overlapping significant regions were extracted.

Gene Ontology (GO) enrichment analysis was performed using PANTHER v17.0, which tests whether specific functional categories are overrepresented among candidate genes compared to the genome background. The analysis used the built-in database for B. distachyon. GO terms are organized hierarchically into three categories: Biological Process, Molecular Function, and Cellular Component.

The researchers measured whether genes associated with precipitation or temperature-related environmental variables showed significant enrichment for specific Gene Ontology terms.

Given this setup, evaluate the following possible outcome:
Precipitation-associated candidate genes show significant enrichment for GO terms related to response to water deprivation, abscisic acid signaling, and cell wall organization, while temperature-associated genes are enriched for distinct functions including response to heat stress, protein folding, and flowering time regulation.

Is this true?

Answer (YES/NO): NO